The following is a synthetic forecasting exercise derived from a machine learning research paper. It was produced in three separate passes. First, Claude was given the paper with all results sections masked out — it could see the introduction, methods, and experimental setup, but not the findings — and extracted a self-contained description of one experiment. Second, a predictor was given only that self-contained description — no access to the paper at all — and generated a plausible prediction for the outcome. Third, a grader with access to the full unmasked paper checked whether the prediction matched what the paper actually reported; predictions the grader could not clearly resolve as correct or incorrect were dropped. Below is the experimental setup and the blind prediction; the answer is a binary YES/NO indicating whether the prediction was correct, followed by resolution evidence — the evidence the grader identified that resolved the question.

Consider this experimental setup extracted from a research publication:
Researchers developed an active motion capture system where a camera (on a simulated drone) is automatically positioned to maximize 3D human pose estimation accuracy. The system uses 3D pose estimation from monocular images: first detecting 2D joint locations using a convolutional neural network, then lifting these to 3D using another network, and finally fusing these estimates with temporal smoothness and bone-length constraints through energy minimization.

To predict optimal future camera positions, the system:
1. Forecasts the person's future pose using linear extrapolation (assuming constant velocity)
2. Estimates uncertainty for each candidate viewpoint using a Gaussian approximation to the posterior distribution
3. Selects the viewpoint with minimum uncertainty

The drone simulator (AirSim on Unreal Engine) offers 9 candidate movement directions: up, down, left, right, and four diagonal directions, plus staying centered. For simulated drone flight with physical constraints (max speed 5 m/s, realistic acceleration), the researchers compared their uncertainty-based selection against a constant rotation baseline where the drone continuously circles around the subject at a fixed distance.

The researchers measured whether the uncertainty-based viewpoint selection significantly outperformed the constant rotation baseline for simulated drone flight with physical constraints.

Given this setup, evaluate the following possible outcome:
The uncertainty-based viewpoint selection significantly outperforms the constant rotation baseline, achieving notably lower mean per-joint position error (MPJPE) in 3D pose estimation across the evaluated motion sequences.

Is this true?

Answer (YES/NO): NO